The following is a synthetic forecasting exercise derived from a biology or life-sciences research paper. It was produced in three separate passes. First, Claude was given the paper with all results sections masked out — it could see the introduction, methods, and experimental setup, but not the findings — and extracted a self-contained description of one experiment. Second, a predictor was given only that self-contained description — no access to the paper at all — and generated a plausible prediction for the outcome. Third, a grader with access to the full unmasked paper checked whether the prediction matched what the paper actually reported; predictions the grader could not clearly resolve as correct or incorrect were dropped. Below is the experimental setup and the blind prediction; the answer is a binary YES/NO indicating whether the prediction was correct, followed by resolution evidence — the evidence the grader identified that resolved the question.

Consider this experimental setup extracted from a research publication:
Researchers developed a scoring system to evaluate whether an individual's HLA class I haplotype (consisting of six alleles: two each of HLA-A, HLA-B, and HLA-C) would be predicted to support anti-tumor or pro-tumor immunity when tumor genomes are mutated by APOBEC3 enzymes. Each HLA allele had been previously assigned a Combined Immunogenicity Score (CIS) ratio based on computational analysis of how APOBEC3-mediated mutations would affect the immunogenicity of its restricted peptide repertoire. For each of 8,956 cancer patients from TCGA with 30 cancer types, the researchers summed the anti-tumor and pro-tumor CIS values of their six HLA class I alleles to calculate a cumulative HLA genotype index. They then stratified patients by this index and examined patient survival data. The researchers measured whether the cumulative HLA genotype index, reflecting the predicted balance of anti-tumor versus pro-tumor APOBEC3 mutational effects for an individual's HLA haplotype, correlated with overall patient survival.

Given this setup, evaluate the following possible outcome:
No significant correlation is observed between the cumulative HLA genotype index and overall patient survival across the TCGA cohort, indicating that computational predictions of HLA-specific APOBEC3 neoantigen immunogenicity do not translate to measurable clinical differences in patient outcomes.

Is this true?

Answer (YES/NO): NO